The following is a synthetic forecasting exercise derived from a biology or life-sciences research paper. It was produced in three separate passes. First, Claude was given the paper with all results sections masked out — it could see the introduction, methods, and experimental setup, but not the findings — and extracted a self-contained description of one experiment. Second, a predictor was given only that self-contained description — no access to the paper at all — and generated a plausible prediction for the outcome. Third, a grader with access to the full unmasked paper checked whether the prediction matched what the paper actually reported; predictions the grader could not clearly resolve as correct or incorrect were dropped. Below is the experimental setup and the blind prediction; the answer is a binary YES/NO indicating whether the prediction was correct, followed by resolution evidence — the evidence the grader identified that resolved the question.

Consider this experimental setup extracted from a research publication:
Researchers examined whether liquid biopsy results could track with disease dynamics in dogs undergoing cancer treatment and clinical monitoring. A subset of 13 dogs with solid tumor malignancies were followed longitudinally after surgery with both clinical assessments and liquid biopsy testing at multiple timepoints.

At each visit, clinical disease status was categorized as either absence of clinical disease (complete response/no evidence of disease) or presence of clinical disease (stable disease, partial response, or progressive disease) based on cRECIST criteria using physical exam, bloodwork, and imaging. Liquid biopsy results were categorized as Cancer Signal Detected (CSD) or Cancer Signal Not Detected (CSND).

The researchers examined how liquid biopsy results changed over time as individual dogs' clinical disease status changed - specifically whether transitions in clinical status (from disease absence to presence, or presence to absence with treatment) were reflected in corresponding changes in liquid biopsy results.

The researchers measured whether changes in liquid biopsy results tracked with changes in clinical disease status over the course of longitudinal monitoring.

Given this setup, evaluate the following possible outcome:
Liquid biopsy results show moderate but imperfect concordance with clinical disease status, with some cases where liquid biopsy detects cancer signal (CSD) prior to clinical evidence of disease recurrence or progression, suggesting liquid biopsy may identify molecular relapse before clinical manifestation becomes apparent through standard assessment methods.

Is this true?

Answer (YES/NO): YES